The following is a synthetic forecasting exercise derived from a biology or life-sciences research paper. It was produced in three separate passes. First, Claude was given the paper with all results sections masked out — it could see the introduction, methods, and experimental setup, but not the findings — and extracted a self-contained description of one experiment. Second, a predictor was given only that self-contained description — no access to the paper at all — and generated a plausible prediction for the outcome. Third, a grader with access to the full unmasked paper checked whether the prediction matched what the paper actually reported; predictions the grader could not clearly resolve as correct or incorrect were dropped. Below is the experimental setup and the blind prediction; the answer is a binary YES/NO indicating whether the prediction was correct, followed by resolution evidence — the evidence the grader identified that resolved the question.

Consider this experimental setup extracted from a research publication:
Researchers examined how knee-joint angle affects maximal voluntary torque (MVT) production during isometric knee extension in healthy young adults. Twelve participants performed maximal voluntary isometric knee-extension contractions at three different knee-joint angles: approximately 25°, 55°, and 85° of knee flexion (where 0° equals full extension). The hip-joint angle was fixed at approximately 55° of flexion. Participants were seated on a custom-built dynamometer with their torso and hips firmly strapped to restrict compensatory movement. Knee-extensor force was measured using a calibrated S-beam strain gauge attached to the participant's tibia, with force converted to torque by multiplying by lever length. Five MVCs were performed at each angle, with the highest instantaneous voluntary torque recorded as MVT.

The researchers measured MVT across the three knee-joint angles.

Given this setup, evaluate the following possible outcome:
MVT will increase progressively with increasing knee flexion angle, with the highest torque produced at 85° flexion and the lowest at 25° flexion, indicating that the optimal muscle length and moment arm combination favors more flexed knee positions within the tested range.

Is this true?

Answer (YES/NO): NO